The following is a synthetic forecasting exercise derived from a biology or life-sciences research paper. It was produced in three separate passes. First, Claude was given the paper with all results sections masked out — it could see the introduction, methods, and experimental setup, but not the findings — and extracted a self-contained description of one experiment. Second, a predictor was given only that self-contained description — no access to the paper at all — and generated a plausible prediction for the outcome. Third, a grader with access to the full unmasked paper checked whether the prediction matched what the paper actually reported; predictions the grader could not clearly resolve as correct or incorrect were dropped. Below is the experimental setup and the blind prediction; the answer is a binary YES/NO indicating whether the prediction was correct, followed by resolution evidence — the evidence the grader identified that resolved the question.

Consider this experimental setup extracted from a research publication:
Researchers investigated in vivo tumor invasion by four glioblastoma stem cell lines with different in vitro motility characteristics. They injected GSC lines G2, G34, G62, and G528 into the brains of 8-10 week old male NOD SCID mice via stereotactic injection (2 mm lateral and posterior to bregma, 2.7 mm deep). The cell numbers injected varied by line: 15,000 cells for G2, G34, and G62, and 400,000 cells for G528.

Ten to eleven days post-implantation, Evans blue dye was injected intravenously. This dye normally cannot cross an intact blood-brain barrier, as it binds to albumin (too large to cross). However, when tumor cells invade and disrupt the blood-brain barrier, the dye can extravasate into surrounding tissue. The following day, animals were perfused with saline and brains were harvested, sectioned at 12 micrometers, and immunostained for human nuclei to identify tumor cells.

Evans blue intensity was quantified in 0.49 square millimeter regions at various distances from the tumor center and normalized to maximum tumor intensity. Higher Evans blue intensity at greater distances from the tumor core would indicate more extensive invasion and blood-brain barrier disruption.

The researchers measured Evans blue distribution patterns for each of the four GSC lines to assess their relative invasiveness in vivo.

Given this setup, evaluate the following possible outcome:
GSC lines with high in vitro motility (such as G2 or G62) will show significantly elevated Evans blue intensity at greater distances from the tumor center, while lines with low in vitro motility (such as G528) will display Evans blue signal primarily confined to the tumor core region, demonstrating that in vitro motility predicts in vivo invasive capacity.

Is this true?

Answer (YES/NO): NO